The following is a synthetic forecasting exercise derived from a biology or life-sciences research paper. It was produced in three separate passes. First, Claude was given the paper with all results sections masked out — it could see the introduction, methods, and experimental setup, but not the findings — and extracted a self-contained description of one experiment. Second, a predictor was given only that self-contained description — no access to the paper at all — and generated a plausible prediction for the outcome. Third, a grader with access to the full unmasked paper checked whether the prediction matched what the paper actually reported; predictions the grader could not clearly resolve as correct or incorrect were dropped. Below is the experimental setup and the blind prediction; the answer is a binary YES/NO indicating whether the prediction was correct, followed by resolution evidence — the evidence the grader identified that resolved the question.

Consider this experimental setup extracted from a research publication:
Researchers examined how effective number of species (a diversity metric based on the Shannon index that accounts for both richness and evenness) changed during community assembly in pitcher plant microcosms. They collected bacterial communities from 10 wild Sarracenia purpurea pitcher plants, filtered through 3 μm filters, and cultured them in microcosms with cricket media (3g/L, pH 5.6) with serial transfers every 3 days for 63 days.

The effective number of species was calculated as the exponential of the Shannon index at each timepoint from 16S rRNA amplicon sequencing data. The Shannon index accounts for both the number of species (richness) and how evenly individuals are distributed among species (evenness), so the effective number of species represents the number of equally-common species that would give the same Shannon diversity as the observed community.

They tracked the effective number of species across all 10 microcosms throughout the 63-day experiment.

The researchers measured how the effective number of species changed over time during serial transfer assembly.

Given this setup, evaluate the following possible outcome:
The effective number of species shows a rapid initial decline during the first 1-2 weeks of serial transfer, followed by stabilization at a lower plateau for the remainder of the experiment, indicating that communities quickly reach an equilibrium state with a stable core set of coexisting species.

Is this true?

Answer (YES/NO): NO